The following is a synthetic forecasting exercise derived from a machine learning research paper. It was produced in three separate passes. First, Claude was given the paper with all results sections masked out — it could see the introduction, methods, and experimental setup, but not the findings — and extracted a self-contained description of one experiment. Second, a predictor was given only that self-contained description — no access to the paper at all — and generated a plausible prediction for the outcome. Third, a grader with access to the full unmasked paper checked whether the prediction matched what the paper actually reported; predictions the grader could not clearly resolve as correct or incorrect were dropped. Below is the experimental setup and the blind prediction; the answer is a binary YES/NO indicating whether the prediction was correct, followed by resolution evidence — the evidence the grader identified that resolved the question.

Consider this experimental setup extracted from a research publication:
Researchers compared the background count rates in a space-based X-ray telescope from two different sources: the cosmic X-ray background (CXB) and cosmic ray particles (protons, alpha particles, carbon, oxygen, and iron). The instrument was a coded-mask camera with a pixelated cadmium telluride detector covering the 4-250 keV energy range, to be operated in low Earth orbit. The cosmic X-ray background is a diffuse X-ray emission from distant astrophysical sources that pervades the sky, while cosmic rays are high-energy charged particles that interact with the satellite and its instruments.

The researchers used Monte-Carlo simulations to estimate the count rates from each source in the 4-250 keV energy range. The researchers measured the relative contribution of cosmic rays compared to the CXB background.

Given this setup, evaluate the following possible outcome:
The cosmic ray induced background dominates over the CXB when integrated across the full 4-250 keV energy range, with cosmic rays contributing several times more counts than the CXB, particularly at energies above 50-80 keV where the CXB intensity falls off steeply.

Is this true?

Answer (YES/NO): NO